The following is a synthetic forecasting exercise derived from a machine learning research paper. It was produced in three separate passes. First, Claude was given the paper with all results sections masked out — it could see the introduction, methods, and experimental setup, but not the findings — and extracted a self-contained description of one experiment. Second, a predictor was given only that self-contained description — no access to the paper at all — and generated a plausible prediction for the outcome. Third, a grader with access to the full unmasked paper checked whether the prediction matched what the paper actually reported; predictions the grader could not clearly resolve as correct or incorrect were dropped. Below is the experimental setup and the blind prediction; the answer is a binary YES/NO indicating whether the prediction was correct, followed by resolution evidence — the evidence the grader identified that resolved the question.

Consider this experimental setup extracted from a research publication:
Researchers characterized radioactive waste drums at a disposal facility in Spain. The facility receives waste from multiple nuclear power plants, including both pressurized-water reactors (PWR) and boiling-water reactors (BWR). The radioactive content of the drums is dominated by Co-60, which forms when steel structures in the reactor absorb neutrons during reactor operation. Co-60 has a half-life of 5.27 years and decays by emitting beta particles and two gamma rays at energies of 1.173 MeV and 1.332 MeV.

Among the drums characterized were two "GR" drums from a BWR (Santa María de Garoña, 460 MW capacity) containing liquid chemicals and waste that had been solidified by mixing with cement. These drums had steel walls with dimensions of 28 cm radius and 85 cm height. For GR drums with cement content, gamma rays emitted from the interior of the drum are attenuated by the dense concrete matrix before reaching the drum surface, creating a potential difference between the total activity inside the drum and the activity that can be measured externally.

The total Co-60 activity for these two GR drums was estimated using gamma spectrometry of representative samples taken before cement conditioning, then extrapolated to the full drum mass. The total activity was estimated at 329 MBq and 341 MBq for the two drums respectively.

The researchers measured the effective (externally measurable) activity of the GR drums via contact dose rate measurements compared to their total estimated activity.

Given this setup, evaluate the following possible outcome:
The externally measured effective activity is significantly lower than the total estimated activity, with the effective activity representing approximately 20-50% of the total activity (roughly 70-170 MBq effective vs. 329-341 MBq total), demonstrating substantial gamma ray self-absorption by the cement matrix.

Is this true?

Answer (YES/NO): YES